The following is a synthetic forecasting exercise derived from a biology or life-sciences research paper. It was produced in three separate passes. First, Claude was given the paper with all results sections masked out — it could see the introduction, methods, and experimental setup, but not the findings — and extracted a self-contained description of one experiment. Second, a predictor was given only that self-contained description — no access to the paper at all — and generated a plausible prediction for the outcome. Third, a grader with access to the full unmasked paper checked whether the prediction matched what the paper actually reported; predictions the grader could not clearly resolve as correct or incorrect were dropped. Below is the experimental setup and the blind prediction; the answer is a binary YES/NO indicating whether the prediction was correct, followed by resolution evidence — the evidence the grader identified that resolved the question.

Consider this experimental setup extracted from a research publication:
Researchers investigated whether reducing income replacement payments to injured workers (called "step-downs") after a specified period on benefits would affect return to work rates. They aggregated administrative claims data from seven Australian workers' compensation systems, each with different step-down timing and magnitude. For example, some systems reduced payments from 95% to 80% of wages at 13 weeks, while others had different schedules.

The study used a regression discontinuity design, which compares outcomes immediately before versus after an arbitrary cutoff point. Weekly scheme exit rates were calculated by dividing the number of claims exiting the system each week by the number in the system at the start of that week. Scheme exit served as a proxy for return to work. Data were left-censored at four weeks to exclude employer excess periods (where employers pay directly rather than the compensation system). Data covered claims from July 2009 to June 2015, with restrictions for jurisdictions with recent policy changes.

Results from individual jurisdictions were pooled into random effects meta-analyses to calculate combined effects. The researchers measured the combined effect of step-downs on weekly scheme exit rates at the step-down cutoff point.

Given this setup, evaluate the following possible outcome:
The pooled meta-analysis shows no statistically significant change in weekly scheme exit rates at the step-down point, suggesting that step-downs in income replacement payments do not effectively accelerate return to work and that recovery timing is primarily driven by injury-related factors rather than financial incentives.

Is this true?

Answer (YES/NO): NO